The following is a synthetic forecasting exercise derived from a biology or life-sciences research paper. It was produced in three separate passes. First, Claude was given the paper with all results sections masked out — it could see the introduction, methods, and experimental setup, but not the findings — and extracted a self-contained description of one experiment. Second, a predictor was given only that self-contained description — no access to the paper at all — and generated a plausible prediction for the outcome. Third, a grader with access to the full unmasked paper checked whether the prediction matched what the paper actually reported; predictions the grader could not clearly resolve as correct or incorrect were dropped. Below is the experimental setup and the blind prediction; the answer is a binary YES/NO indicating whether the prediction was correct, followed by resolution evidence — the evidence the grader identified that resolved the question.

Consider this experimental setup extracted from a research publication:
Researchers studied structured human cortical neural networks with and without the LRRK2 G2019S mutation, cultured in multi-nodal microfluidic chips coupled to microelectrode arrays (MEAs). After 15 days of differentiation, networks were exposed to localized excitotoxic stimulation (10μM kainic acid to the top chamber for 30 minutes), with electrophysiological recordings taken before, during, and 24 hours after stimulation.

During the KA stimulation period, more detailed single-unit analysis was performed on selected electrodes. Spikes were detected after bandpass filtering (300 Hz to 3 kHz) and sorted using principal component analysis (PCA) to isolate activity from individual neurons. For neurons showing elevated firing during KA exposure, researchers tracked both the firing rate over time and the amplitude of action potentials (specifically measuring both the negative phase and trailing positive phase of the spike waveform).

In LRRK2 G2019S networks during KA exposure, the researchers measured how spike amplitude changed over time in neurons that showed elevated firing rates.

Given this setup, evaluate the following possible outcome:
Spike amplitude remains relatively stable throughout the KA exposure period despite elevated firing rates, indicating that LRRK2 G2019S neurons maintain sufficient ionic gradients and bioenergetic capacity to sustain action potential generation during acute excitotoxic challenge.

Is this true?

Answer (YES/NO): NO